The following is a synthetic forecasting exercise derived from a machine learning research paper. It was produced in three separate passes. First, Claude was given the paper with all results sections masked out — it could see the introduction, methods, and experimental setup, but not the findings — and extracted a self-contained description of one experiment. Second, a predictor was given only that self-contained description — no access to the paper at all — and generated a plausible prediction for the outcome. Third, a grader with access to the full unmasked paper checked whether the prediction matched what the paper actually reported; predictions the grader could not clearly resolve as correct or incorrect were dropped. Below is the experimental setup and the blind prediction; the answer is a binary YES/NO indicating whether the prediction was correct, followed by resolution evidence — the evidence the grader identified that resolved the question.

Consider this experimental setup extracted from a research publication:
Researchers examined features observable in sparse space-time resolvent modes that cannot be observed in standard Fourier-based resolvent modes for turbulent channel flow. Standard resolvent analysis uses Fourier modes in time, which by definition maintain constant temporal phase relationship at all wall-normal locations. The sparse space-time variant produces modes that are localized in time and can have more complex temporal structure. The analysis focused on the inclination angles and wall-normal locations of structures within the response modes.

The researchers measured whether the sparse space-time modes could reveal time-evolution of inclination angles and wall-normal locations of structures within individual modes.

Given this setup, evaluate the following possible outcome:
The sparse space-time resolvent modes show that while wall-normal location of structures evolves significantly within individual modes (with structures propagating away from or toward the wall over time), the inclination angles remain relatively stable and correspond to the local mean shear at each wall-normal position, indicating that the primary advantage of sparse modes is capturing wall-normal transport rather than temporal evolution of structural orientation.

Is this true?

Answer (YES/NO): NO